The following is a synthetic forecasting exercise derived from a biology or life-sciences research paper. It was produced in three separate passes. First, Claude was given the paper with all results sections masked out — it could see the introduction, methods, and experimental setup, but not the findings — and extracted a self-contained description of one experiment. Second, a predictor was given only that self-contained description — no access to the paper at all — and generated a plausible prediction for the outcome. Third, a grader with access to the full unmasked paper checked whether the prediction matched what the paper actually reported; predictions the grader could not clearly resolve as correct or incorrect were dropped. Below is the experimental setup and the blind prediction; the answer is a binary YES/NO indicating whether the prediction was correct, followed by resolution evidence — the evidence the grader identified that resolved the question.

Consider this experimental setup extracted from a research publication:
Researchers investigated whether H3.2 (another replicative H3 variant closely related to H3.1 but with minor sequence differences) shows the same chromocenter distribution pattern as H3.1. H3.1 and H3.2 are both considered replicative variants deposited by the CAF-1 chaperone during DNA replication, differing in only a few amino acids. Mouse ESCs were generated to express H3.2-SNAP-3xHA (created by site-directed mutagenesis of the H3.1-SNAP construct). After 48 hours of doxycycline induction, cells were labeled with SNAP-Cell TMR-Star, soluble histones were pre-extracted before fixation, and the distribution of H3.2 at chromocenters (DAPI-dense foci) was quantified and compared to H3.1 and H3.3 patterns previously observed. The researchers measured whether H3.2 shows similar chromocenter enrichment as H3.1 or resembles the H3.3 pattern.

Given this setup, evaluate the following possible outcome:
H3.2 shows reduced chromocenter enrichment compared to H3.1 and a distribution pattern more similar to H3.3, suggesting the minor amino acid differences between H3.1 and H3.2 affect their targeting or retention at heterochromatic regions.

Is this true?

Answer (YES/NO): NO